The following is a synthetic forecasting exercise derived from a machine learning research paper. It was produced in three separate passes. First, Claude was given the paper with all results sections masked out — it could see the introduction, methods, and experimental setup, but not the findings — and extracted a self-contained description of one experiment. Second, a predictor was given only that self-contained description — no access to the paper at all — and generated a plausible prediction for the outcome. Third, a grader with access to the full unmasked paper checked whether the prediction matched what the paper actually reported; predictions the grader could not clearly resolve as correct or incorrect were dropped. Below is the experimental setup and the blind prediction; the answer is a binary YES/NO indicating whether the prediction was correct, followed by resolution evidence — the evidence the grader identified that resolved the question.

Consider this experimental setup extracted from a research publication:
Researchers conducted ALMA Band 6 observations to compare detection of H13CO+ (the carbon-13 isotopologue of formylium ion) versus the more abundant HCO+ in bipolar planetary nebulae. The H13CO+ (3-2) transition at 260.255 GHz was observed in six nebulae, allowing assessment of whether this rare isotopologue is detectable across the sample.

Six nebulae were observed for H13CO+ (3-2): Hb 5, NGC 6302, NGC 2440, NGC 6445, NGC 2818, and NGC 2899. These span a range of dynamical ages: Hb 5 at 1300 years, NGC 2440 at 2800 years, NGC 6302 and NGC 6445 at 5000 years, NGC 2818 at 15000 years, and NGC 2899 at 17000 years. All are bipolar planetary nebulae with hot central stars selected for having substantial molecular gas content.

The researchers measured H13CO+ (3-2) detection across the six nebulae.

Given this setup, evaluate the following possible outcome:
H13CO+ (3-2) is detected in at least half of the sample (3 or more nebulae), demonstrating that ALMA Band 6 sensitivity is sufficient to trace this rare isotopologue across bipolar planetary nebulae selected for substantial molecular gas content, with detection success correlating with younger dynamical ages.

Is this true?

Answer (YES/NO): YES